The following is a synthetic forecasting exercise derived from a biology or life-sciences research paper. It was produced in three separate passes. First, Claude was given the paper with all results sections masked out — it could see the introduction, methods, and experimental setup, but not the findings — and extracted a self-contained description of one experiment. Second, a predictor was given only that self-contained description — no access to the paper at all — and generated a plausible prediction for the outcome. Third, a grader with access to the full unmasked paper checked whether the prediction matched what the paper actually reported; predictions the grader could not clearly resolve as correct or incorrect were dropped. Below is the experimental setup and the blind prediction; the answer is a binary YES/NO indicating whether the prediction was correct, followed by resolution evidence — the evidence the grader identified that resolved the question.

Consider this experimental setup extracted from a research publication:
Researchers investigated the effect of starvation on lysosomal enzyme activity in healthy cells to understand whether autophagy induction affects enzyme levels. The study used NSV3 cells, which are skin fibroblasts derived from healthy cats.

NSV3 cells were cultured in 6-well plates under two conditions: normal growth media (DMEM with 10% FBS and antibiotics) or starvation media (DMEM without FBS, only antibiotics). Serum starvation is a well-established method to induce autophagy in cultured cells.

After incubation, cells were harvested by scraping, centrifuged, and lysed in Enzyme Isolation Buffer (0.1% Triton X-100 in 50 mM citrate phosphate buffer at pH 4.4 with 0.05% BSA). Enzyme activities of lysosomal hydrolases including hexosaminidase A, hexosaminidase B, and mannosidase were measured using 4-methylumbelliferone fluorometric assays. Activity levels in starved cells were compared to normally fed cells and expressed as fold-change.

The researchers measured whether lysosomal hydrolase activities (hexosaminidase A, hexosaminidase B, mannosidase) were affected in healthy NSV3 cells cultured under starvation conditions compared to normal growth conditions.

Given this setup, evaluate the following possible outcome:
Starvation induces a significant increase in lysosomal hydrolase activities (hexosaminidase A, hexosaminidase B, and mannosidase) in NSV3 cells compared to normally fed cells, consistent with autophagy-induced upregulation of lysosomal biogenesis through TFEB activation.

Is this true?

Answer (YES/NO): NO